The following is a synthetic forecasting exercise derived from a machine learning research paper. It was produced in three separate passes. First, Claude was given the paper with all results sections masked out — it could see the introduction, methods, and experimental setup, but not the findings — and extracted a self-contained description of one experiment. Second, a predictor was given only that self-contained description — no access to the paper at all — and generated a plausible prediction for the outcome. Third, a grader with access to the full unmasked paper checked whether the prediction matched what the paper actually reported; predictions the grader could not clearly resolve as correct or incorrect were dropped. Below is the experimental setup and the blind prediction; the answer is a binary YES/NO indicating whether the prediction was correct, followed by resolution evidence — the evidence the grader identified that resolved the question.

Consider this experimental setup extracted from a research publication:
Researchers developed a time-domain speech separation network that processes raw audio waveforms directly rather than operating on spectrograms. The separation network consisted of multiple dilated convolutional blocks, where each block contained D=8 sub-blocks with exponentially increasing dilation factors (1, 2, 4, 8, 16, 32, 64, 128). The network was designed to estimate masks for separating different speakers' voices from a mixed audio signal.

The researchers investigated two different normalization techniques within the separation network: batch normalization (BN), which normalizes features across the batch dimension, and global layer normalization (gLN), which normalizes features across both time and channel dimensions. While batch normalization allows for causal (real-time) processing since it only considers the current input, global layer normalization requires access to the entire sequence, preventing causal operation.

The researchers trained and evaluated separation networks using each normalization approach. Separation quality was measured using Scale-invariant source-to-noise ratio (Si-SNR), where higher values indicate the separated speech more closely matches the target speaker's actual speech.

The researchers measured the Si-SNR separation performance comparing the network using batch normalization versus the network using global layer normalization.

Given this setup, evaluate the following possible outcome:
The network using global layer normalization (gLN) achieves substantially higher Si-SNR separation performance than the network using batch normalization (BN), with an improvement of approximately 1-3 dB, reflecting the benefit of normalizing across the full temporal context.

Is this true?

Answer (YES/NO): NO